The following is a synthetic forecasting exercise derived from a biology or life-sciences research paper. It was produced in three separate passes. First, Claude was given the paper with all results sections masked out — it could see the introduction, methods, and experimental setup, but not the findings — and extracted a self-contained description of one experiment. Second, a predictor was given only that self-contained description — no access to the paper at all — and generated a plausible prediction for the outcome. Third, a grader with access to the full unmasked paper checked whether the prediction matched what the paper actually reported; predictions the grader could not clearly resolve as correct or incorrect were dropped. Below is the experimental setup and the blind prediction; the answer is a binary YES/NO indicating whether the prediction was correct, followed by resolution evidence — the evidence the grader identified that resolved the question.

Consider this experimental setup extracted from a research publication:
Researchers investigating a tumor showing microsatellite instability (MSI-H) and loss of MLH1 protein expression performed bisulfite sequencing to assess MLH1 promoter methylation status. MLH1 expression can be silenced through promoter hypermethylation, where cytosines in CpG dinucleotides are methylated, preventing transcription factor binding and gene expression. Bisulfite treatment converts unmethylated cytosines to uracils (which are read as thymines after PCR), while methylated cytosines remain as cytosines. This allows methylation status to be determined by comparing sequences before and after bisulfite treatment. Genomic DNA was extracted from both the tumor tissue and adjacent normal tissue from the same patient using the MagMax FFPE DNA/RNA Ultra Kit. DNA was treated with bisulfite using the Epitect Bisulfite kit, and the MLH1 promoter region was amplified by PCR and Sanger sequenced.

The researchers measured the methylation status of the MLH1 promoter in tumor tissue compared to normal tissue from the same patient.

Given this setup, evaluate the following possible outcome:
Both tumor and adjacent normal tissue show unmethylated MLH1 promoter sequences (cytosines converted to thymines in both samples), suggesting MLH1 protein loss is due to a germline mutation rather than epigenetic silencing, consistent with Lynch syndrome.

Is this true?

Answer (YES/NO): YES